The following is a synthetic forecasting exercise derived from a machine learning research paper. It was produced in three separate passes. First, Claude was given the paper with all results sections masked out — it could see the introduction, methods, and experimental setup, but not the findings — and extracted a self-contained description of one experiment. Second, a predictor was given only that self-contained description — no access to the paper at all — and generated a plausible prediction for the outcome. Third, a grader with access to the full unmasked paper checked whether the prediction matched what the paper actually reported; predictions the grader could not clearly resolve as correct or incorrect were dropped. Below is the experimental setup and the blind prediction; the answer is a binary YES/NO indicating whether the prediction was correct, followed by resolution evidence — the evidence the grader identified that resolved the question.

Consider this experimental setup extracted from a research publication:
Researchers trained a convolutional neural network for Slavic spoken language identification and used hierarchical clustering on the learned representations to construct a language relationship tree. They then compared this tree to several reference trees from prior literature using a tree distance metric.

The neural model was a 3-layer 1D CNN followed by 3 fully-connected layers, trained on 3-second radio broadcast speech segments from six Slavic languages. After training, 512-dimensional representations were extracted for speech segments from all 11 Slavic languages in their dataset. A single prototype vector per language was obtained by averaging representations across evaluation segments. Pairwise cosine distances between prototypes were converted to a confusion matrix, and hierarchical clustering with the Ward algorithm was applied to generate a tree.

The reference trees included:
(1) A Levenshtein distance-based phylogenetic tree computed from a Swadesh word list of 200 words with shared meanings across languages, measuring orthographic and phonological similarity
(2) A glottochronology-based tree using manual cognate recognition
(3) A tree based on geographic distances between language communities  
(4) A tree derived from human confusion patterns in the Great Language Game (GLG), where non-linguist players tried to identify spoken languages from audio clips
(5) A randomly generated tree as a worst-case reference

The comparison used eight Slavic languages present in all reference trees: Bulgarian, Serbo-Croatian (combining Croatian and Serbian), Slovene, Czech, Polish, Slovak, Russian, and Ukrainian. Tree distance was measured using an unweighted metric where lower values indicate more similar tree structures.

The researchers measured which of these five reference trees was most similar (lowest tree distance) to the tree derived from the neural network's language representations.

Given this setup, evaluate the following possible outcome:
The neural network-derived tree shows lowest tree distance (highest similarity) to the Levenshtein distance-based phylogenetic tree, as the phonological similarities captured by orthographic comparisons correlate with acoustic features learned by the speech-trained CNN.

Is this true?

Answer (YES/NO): NO